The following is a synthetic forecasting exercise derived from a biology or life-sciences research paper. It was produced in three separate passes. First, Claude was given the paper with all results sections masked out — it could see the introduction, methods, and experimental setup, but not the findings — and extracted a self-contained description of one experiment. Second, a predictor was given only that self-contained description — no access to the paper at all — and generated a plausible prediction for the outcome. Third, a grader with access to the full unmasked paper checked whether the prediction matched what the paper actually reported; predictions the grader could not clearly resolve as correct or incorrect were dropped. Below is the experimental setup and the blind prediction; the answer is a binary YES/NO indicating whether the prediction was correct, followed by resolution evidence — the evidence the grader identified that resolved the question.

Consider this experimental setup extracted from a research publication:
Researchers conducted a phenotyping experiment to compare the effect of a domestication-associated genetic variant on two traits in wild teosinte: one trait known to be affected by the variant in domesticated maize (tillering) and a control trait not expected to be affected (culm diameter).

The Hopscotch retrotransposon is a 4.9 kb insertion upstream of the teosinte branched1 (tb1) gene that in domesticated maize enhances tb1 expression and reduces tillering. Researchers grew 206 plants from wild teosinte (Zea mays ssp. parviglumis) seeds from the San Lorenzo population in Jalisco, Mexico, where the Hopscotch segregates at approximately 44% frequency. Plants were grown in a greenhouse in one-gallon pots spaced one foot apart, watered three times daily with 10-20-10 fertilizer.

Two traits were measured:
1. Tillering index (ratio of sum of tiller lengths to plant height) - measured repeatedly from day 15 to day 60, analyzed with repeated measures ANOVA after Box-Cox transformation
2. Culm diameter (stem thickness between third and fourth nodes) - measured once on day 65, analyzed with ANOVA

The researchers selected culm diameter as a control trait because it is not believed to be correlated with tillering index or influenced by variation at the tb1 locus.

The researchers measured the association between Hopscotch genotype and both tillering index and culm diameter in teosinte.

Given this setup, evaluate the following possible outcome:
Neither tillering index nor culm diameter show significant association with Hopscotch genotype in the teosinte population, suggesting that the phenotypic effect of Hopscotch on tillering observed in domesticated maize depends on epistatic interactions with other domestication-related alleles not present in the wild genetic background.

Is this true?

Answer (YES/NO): YES